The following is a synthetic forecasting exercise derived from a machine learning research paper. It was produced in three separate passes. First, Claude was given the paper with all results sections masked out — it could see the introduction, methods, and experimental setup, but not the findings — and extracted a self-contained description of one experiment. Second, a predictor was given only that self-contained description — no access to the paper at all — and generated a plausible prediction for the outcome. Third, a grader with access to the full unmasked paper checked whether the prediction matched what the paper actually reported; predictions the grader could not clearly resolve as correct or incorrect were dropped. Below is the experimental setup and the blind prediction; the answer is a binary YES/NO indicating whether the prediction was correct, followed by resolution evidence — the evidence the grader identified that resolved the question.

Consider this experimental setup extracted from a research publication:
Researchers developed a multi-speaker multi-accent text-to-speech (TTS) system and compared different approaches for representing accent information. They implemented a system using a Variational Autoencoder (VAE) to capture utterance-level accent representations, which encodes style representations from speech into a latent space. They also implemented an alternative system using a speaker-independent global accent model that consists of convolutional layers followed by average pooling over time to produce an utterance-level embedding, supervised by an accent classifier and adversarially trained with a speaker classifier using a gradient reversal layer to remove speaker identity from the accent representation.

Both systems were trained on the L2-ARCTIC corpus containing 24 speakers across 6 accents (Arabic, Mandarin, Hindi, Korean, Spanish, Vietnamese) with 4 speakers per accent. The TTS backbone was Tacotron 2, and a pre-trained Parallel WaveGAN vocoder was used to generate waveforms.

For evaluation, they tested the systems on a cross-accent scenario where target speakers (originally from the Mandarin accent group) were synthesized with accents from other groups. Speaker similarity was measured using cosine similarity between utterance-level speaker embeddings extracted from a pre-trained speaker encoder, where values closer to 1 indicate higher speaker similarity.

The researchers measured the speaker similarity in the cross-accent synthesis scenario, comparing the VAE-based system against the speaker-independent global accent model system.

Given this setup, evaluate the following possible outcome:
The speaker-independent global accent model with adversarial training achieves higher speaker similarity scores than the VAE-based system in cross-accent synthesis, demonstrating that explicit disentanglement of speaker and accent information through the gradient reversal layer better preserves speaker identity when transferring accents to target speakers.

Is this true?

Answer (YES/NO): NO